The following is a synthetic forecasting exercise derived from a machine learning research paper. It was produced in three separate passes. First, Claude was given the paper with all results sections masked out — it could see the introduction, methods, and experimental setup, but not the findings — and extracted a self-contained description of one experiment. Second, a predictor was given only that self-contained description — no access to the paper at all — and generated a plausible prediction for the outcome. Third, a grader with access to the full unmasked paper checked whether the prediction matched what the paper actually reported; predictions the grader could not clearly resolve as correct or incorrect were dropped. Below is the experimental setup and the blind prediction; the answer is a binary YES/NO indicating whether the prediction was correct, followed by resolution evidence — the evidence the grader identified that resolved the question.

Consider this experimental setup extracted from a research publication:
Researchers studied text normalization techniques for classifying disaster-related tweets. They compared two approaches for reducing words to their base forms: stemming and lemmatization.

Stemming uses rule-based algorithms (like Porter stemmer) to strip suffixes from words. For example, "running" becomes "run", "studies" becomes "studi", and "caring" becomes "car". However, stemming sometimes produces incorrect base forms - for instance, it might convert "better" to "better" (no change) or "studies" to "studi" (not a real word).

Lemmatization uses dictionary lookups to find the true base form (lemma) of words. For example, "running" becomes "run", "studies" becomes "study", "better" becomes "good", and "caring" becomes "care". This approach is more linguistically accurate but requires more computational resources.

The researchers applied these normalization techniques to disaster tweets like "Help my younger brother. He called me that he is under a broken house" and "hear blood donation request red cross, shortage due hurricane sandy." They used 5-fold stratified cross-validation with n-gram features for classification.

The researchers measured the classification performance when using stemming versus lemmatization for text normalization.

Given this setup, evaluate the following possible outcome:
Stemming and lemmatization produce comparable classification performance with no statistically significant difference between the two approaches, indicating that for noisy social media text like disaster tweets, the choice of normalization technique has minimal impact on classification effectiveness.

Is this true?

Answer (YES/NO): NO